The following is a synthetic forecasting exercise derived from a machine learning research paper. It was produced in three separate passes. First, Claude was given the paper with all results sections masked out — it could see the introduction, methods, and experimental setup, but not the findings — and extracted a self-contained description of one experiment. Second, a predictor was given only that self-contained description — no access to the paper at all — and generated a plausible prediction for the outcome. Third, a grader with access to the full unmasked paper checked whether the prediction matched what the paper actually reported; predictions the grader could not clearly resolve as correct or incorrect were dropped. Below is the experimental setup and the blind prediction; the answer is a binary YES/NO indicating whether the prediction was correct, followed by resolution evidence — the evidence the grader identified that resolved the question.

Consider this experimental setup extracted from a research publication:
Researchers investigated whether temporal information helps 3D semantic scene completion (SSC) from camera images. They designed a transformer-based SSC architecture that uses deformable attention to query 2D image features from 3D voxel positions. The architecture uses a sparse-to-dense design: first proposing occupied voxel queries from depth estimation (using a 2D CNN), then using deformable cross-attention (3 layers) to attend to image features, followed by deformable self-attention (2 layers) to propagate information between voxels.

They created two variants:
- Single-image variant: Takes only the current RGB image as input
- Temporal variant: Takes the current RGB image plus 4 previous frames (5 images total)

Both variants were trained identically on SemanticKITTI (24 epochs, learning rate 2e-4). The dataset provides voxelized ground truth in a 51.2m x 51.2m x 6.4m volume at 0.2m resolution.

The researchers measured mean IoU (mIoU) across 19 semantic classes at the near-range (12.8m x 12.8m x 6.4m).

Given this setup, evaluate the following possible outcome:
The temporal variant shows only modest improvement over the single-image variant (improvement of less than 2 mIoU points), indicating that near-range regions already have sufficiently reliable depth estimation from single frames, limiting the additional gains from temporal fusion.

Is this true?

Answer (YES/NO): NO